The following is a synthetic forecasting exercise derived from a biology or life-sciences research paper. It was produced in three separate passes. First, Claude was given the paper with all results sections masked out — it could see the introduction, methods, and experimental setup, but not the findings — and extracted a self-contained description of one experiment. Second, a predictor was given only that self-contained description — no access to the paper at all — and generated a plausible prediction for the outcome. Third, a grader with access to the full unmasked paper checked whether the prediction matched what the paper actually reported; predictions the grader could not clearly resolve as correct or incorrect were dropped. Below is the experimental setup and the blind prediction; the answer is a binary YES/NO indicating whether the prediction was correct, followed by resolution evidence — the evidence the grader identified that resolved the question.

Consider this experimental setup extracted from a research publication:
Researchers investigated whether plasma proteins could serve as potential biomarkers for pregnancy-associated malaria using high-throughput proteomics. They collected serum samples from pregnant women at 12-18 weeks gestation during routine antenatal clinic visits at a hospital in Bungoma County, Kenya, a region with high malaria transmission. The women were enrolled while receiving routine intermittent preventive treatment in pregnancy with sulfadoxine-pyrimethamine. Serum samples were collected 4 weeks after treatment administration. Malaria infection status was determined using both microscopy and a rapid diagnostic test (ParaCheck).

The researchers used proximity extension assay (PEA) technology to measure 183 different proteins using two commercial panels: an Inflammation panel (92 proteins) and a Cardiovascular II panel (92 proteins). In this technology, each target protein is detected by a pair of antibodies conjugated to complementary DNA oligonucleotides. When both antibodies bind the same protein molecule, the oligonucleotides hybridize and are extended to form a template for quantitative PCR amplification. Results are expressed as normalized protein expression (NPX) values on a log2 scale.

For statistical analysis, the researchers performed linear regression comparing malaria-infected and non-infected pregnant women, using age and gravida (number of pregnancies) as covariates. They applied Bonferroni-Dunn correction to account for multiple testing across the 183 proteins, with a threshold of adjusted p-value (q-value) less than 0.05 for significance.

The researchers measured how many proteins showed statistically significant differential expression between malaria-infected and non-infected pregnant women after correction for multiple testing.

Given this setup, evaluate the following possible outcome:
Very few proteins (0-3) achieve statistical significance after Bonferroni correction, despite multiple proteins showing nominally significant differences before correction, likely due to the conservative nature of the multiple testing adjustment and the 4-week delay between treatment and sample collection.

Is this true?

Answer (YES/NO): NO